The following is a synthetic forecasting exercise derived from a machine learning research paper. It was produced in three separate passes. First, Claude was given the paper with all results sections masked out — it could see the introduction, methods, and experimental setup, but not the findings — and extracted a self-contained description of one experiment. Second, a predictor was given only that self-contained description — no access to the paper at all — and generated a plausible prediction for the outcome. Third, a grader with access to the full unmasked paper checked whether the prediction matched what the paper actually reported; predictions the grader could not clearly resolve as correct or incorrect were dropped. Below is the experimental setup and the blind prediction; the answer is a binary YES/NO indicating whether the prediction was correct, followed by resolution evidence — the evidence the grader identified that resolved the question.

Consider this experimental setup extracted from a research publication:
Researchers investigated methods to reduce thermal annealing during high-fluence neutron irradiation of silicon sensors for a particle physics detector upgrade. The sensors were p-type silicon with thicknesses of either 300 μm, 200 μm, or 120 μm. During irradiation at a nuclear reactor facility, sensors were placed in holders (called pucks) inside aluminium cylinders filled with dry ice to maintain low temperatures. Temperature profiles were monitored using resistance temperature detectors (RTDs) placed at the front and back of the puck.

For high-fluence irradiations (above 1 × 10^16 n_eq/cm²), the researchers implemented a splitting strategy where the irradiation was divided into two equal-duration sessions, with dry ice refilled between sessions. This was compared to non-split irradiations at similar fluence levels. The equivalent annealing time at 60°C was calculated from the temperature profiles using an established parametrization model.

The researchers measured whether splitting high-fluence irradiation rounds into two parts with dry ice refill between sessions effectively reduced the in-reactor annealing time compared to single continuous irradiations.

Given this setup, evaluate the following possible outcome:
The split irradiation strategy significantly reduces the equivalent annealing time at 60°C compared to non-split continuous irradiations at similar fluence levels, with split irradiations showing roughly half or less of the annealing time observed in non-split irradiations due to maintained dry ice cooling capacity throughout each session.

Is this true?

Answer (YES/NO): YES